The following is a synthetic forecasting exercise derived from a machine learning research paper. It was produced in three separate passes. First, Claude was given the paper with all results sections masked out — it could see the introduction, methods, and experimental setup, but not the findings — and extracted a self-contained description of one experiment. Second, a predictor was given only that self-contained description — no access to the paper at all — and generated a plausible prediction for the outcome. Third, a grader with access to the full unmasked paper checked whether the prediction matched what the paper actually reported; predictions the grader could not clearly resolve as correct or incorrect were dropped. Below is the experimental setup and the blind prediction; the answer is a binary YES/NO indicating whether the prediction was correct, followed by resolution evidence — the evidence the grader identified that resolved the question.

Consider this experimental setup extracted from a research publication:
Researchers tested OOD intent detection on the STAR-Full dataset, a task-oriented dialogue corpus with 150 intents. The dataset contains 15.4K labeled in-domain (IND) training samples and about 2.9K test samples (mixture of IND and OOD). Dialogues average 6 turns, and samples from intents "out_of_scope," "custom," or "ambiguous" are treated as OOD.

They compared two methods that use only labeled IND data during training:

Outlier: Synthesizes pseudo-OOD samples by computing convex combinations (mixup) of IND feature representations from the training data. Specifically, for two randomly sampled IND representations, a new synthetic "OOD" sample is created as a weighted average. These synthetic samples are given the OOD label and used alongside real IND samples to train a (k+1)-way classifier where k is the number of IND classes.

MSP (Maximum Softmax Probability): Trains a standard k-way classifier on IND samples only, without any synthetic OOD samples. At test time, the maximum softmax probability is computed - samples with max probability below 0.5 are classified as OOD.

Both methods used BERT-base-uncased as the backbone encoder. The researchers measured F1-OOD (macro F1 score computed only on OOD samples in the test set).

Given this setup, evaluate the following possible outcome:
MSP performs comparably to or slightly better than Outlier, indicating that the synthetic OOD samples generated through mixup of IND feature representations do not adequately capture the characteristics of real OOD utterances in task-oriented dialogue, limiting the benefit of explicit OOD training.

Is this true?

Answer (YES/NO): YES